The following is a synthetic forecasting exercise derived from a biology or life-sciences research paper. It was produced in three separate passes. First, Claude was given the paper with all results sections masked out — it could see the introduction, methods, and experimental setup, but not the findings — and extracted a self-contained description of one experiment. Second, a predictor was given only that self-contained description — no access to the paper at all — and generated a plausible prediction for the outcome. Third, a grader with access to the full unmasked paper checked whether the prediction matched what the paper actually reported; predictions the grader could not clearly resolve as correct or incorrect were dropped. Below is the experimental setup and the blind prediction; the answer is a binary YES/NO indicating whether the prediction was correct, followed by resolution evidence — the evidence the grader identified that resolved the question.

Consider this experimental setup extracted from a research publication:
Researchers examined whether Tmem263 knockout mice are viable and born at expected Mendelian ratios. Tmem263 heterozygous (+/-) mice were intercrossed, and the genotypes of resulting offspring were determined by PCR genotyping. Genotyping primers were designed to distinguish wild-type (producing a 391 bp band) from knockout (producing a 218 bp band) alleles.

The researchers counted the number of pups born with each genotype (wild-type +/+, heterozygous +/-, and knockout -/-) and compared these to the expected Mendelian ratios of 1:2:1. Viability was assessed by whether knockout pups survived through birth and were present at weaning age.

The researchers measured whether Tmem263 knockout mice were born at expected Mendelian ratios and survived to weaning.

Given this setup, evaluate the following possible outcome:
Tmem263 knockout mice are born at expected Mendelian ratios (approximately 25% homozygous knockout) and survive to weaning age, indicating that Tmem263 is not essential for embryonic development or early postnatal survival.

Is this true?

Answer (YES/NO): YES